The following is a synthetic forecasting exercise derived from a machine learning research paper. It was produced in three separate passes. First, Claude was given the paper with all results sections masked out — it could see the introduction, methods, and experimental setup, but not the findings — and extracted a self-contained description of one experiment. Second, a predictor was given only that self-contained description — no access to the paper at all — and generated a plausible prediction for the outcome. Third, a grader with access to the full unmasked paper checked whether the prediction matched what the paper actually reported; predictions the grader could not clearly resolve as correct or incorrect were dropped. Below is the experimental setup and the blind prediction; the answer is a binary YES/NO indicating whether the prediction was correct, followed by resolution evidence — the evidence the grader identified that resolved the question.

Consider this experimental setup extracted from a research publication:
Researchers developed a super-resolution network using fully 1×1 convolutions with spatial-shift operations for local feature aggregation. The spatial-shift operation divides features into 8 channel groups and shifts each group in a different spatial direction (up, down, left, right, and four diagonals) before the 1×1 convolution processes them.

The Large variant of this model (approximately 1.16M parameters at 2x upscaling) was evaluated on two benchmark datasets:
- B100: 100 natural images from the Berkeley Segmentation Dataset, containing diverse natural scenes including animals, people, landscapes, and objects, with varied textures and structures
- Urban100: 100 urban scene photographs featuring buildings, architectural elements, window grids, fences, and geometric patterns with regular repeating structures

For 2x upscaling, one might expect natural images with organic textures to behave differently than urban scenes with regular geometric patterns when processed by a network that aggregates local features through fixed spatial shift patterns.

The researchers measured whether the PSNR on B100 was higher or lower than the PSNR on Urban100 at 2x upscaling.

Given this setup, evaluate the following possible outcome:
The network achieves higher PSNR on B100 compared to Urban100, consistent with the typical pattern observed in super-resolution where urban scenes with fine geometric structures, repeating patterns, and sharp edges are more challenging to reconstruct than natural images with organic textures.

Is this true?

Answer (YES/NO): NO